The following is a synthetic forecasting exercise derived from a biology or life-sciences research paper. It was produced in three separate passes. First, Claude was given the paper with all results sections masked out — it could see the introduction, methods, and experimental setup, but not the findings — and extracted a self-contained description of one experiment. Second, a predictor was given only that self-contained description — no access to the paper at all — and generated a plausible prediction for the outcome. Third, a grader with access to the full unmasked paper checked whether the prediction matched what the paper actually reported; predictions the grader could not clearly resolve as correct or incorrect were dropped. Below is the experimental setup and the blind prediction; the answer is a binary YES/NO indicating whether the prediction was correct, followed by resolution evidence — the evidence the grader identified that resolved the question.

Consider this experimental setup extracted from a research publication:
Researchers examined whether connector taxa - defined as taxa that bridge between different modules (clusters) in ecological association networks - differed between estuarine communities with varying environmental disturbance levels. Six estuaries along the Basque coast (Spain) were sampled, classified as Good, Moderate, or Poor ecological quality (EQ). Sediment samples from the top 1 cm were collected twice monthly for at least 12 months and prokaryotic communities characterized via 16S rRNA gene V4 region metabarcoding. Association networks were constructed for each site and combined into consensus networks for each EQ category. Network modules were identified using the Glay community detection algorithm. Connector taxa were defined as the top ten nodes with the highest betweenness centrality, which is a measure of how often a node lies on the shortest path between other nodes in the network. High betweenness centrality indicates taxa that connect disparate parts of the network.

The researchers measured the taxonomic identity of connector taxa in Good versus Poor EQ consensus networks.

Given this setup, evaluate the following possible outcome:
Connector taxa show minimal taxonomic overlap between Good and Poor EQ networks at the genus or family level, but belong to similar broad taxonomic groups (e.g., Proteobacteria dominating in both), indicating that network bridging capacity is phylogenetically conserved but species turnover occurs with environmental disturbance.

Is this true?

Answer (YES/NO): NO